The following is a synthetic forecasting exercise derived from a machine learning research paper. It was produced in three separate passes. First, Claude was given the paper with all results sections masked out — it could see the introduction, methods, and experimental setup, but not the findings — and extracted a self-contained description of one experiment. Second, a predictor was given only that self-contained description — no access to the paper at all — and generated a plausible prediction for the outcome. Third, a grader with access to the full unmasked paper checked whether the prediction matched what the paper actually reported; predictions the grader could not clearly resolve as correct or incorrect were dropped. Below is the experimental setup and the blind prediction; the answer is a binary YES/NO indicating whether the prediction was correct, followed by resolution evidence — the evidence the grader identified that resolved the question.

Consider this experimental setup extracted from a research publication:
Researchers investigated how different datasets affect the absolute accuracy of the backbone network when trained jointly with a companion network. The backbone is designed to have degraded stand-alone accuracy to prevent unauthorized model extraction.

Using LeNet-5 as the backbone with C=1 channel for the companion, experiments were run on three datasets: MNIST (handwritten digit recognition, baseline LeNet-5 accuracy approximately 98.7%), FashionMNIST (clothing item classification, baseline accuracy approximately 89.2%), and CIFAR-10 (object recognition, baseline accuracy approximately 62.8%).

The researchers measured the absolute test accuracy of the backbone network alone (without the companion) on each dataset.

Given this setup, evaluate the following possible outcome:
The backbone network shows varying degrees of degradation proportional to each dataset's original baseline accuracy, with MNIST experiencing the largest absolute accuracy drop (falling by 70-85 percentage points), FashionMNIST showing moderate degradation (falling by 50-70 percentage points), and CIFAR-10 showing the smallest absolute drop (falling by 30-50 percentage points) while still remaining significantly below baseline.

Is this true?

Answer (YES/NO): NO